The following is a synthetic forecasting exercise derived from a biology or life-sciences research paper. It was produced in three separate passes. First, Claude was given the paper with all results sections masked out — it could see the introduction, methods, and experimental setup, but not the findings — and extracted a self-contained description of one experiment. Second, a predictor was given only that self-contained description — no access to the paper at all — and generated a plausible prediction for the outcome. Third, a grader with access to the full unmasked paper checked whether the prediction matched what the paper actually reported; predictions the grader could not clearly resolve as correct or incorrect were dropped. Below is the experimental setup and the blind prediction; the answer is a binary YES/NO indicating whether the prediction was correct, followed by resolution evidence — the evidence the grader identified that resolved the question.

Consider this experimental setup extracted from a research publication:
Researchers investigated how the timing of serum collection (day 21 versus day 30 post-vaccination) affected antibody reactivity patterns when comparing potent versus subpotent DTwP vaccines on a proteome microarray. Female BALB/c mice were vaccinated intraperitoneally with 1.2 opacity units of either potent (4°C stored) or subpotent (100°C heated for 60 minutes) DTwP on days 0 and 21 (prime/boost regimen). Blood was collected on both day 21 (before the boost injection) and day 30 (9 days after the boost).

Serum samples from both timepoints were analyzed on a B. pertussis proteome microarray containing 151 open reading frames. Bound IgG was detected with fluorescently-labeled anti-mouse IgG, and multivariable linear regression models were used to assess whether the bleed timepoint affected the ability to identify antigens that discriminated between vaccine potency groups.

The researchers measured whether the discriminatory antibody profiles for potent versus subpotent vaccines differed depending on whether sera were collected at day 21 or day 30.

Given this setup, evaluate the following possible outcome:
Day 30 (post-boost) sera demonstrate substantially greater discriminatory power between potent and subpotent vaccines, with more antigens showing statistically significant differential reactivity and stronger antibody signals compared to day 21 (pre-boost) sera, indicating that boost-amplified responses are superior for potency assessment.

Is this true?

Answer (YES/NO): NO